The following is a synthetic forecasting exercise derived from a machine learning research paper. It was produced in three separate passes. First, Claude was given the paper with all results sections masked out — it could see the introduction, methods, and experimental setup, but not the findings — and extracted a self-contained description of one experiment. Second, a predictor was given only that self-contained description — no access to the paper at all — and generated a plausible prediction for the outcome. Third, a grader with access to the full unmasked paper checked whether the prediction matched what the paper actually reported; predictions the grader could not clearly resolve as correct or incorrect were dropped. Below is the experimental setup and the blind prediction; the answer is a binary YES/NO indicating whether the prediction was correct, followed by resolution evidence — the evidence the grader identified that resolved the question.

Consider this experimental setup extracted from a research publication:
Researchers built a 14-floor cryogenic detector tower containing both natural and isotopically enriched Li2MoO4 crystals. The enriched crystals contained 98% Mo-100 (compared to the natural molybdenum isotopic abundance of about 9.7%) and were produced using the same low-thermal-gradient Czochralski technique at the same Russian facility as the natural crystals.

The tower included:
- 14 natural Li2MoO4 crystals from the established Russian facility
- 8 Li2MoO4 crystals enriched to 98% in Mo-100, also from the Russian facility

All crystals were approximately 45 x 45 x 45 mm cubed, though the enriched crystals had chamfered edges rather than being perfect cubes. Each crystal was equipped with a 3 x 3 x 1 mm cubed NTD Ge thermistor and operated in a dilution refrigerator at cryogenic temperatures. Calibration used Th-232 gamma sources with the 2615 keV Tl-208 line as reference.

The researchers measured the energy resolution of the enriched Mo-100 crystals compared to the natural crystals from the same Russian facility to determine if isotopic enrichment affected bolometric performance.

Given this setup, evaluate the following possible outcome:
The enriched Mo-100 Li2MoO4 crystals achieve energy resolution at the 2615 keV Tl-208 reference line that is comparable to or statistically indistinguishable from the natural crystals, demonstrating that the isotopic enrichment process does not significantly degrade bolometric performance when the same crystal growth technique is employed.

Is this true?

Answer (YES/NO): YES